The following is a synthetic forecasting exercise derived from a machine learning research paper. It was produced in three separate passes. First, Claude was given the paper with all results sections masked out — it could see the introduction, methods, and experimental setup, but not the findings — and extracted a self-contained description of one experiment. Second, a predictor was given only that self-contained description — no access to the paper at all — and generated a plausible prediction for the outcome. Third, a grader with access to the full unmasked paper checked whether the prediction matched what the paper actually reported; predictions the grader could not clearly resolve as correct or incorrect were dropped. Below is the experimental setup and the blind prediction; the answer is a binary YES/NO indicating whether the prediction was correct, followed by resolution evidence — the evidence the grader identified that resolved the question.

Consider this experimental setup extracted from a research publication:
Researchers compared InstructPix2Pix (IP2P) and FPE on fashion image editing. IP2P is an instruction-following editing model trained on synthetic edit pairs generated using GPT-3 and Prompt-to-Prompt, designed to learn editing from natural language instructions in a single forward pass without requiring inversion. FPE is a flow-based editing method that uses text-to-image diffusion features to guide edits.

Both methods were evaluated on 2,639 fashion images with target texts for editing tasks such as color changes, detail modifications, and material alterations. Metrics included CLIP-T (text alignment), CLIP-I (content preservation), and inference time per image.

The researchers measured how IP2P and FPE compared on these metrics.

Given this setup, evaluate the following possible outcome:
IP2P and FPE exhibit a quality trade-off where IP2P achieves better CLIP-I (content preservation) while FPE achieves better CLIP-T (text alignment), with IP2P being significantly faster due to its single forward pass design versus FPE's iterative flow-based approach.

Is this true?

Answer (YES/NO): NO